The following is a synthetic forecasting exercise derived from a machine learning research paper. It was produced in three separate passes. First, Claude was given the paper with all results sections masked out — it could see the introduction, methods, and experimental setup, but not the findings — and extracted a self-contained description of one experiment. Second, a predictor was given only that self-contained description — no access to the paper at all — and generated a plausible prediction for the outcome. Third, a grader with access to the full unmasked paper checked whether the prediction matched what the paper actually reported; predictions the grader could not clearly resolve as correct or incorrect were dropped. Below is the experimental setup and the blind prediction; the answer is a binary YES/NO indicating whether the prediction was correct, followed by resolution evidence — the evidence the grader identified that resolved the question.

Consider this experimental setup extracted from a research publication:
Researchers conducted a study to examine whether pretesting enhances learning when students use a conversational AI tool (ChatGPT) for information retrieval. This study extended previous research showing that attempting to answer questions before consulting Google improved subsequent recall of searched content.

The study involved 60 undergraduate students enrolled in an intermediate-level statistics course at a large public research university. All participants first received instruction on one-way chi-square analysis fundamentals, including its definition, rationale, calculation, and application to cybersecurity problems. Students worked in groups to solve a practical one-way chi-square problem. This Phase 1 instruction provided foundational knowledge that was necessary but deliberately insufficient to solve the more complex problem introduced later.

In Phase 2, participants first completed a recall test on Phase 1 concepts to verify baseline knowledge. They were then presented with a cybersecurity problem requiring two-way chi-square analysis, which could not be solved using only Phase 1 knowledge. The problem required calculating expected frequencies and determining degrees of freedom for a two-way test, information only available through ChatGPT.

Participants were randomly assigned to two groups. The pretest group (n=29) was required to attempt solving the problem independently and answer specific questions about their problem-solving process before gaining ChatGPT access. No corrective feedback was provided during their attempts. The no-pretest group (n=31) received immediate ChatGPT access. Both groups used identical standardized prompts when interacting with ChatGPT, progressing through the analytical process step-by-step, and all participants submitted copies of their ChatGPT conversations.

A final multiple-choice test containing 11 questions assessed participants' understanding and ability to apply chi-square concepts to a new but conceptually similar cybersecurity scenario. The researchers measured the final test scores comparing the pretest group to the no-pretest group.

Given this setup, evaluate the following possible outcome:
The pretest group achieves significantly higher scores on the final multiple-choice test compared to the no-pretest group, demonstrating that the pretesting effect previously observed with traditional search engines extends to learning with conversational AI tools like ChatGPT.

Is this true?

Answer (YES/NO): YES